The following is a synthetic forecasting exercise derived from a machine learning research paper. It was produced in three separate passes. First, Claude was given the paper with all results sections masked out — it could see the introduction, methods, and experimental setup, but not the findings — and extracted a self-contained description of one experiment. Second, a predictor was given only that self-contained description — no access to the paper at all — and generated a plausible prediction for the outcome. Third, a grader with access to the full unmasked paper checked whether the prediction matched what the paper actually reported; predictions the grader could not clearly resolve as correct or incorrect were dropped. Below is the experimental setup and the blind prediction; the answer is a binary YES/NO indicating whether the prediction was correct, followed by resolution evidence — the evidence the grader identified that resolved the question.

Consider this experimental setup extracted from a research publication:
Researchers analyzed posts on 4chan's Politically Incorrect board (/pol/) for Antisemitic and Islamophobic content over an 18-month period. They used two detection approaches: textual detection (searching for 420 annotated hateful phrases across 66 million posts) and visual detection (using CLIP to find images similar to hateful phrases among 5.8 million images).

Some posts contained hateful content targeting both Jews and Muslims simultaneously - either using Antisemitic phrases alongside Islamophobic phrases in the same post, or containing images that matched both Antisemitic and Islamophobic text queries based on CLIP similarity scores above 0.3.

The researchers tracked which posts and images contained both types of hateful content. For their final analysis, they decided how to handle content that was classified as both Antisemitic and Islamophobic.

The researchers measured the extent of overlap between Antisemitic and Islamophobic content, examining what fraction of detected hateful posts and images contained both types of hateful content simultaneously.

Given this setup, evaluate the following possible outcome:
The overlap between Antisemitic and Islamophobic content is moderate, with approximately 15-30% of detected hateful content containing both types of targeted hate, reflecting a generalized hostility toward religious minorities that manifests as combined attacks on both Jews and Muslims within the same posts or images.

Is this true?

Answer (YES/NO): NO